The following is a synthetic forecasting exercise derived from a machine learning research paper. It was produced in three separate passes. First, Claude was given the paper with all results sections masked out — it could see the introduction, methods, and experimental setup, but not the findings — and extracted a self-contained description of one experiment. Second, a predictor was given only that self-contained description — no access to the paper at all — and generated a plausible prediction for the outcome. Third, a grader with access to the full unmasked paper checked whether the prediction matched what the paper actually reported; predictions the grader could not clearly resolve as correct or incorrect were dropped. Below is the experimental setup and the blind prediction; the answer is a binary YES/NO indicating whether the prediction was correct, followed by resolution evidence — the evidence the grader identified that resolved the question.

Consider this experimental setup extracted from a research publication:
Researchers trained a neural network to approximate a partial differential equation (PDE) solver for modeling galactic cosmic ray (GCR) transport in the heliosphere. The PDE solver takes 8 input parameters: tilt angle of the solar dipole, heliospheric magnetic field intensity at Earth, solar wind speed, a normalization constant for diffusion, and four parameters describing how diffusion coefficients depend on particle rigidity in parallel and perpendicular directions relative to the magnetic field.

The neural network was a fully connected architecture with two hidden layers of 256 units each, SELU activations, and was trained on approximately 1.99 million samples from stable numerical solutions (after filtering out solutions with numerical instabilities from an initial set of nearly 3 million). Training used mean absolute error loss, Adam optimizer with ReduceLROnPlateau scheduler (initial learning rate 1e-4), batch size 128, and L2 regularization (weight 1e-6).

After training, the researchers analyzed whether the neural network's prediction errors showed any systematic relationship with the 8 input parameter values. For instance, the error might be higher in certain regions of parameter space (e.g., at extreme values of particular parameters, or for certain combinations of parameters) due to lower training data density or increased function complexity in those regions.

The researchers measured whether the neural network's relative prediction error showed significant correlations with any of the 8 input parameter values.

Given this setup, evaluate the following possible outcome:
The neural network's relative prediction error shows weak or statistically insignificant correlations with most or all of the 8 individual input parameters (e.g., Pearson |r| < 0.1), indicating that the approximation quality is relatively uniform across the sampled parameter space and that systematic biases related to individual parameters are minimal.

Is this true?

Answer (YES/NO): YES